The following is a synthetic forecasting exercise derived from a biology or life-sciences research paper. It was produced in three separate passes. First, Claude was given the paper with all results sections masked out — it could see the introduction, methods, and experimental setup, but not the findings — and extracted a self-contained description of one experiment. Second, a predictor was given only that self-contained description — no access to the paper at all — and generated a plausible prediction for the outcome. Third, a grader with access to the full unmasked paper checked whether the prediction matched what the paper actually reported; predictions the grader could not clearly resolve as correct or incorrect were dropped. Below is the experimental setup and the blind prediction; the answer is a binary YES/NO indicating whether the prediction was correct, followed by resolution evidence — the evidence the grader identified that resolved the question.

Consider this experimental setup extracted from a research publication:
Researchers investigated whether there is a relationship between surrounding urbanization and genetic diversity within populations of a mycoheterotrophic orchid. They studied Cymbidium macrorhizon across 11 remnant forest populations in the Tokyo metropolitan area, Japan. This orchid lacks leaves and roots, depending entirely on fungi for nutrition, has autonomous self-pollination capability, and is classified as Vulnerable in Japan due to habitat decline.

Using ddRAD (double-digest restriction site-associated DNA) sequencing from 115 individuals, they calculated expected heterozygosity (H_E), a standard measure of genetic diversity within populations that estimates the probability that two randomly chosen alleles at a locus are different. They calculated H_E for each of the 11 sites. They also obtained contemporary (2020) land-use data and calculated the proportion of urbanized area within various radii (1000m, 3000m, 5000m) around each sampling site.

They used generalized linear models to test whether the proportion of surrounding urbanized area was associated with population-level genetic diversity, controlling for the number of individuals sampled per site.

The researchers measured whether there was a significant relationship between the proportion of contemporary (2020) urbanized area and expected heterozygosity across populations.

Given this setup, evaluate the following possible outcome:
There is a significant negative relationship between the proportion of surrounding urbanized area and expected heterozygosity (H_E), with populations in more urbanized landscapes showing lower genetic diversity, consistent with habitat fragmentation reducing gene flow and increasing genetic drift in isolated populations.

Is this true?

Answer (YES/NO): NO